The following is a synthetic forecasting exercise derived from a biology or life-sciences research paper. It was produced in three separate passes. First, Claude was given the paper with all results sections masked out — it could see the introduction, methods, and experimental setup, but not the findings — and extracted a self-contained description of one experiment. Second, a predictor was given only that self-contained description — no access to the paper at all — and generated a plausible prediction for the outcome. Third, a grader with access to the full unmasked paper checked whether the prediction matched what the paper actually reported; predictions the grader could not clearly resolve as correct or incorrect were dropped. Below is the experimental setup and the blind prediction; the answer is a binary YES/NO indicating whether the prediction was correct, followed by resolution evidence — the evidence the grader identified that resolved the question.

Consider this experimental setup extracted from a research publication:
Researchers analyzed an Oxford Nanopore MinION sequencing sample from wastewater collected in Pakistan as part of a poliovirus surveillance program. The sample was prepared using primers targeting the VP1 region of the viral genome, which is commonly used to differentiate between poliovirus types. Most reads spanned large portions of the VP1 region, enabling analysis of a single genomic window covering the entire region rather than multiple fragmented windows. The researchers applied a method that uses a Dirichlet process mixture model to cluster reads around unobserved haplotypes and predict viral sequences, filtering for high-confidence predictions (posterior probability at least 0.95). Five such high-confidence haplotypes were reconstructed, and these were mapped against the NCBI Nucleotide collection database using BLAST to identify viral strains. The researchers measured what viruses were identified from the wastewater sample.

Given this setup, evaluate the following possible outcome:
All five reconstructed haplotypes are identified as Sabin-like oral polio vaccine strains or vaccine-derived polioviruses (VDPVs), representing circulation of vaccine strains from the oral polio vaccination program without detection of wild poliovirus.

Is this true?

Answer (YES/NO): NO